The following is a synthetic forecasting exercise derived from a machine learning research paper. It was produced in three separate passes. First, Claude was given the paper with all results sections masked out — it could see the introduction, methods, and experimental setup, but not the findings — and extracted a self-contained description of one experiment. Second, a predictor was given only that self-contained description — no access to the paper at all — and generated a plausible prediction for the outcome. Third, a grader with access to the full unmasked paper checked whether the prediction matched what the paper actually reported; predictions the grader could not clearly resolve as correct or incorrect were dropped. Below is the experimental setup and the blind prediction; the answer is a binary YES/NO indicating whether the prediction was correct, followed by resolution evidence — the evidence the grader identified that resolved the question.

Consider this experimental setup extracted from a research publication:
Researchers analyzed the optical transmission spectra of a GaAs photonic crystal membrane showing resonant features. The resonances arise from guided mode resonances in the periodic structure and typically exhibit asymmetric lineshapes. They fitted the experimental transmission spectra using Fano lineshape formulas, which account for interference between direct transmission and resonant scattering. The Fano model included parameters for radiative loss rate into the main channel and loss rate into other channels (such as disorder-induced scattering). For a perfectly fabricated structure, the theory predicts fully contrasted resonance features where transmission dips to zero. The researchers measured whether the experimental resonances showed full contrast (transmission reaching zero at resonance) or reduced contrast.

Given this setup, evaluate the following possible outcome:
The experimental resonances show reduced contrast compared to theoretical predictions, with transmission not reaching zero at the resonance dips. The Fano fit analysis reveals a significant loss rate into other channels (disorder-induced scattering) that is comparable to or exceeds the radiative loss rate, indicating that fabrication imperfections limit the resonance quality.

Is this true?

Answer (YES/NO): NO